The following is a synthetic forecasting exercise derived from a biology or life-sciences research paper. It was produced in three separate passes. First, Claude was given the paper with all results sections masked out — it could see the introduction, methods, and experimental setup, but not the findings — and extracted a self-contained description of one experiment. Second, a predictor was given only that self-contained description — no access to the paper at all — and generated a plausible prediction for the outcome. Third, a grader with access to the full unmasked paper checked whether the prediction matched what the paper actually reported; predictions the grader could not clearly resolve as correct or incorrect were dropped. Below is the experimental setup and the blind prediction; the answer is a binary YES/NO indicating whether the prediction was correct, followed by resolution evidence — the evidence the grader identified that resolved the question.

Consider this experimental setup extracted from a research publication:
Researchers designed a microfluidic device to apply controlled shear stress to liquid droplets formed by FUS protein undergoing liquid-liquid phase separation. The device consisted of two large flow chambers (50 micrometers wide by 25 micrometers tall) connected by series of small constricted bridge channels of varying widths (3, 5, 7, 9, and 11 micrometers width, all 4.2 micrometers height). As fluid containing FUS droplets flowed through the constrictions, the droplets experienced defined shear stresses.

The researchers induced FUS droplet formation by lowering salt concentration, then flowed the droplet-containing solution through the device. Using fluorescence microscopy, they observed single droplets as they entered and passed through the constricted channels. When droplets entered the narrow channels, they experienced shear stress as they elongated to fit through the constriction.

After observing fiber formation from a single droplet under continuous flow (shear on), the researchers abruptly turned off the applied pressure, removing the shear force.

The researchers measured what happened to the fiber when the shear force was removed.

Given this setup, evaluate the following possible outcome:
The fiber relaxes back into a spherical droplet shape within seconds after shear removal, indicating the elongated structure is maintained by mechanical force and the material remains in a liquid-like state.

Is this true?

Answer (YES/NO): NO